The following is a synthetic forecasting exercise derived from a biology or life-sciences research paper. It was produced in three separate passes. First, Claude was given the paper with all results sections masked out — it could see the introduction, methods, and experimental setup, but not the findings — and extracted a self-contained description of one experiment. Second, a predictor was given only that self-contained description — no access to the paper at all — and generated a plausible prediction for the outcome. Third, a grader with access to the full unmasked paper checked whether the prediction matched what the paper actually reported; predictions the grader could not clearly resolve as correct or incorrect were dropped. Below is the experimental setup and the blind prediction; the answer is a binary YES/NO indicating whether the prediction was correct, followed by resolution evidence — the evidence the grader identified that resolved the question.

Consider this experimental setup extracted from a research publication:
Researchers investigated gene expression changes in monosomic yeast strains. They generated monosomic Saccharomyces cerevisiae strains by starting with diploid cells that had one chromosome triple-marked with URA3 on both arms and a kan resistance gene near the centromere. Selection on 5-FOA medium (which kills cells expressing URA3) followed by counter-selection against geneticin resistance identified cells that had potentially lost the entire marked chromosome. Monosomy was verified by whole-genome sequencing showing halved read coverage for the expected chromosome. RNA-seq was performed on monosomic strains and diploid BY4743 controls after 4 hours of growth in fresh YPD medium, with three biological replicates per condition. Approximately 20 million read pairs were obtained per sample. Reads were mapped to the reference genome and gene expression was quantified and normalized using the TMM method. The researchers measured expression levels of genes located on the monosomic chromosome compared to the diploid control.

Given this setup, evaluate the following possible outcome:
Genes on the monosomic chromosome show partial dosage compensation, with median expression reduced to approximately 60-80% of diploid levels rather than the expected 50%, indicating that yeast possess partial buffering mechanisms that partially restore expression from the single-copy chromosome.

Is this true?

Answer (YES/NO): NO